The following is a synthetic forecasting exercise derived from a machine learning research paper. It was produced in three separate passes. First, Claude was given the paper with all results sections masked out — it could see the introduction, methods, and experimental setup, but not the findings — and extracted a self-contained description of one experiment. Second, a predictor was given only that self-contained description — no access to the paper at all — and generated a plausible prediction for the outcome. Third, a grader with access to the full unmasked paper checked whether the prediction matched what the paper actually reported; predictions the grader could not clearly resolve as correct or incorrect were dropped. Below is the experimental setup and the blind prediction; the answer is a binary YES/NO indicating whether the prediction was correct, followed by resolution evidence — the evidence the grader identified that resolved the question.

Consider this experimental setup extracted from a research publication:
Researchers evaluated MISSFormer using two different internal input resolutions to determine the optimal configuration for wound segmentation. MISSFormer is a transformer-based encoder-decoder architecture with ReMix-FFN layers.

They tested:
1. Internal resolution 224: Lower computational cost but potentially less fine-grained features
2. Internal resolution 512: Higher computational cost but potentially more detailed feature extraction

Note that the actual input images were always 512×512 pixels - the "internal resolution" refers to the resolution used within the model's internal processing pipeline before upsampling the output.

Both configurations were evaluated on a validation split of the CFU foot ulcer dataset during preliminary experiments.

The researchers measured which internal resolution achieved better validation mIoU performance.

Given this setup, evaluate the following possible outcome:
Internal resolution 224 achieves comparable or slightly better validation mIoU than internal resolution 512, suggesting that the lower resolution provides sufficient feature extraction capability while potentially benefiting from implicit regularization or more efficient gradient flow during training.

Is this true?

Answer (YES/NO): YES